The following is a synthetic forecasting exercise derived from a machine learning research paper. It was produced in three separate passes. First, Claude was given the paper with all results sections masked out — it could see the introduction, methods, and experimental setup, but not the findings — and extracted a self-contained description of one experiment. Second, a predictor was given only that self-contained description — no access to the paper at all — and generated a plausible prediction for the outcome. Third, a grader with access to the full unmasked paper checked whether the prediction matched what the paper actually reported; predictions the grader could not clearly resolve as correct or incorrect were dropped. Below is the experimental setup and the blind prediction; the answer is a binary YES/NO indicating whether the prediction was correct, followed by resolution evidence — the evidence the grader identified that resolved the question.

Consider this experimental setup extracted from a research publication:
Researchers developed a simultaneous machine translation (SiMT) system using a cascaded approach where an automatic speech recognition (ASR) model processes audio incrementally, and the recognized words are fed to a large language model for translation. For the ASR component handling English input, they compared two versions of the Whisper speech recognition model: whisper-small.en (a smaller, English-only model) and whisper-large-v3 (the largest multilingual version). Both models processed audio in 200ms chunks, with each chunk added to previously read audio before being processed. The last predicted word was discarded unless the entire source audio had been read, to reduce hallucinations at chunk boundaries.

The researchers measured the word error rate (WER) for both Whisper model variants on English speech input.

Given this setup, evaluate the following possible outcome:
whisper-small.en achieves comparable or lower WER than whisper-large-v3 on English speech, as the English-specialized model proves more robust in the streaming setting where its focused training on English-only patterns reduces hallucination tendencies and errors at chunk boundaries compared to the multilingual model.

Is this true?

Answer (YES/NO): NO